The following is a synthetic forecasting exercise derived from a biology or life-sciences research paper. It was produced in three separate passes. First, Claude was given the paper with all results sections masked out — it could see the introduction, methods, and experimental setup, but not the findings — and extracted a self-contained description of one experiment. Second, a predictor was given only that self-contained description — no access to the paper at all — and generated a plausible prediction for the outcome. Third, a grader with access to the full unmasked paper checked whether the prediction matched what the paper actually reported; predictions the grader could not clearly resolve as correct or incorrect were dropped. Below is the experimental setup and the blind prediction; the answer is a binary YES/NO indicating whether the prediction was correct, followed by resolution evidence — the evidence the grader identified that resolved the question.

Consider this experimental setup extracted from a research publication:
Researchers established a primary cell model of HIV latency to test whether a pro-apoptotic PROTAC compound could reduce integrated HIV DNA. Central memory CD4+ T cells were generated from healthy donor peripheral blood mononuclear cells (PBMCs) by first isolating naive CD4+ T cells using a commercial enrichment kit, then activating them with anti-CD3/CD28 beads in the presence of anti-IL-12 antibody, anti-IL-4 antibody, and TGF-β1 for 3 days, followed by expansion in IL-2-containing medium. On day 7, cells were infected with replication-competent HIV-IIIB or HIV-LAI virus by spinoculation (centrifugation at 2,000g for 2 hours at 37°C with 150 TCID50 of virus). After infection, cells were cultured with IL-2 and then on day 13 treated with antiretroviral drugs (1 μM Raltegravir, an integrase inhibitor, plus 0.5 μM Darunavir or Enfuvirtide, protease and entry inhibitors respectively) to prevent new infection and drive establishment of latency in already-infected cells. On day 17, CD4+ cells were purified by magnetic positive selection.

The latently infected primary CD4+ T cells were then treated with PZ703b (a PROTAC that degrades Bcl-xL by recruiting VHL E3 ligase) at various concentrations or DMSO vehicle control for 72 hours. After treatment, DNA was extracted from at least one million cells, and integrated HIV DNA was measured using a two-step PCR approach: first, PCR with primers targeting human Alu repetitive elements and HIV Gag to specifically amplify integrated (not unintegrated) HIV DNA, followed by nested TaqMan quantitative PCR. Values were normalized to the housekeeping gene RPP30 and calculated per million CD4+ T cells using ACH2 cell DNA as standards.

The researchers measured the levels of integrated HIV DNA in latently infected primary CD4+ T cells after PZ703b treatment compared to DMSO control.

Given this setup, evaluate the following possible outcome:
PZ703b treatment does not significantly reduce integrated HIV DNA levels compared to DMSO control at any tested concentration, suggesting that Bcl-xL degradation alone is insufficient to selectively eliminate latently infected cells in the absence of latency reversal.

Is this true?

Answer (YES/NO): NO